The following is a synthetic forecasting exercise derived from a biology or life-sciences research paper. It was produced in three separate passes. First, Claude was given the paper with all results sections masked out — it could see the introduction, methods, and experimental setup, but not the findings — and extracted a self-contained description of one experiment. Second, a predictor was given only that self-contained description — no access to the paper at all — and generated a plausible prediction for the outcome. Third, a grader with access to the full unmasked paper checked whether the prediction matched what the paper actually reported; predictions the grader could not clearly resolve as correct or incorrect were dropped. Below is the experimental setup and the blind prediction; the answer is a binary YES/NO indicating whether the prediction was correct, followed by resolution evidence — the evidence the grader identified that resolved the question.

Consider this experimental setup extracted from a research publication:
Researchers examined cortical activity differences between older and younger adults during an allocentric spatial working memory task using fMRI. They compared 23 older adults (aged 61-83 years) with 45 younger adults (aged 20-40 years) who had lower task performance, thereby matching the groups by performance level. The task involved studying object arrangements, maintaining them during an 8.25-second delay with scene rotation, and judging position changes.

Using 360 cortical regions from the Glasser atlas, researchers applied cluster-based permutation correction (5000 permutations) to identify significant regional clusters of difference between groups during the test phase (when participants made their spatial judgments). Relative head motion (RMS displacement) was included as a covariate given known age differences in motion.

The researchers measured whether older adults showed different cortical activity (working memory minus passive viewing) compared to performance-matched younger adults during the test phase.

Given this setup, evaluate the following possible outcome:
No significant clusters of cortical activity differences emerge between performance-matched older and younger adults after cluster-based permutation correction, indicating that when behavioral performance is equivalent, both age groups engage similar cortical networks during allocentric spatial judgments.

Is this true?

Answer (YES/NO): NO